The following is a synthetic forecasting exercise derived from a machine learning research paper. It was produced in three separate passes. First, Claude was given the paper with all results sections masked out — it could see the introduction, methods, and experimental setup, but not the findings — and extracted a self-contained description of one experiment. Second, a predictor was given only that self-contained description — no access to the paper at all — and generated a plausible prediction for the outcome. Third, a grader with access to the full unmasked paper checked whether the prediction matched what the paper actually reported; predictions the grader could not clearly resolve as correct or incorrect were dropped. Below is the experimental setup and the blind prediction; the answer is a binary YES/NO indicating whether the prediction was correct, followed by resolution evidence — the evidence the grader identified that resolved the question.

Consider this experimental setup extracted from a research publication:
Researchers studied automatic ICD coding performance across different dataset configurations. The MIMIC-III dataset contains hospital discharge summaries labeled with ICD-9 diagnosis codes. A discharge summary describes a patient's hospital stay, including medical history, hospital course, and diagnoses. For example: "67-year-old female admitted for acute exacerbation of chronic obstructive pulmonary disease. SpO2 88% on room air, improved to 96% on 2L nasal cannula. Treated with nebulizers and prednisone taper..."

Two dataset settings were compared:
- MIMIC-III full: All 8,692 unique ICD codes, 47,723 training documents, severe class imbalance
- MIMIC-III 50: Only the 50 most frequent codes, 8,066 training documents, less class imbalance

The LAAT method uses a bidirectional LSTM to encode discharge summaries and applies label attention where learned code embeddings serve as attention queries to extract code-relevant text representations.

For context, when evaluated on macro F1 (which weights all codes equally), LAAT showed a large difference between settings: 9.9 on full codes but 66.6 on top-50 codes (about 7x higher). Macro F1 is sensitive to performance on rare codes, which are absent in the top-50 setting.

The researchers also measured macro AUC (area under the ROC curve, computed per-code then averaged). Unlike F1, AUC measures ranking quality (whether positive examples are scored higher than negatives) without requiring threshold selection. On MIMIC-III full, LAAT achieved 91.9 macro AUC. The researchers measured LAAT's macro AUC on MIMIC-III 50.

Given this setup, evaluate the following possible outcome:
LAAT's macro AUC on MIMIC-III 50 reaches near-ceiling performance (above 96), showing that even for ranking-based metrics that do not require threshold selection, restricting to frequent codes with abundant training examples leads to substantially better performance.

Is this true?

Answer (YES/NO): NO